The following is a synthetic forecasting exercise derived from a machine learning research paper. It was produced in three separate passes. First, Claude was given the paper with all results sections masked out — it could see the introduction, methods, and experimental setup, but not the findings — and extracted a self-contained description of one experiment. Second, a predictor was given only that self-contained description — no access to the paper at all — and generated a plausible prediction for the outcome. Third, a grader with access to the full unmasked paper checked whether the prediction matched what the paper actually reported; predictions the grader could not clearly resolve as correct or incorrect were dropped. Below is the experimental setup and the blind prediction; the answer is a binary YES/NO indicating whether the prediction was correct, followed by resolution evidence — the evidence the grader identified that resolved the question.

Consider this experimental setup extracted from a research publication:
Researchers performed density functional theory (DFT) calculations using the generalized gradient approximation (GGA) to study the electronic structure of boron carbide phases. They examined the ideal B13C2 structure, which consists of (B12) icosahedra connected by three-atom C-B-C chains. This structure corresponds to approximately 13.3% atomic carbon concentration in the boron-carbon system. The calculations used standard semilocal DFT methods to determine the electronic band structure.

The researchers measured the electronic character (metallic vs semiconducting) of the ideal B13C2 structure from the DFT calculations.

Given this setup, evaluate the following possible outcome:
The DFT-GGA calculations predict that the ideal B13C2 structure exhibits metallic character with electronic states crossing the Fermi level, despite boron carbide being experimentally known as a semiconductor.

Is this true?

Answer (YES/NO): YES